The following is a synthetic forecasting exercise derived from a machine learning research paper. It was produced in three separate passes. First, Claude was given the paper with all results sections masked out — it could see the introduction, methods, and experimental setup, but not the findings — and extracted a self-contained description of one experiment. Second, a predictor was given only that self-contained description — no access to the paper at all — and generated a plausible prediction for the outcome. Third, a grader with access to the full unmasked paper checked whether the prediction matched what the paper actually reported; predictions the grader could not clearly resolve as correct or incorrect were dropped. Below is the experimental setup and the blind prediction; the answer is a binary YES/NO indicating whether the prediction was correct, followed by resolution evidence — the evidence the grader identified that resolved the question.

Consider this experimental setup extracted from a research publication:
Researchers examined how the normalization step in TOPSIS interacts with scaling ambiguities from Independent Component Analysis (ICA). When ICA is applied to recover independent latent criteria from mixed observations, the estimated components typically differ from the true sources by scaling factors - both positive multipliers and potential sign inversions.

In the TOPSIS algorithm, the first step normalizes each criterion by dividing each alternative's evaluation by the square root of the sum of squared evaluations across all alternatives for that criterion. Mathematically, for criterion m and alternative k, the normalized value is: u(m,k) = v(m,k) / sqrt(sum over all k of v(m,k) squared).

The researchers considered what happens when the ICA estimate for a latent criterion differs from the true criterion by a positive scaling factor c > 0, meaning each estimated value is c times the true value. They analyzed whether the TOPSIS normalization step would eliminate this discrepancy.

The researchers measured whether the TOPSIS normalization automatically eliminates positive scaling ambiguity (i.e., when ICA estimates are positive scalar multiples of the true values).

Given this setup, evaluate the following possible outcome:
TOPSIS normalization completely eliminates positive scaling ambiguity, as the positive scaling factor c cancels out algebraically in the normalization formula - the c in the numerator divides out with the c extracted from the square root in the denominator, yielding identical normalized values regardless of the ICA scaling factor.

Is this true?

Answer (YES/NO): YES